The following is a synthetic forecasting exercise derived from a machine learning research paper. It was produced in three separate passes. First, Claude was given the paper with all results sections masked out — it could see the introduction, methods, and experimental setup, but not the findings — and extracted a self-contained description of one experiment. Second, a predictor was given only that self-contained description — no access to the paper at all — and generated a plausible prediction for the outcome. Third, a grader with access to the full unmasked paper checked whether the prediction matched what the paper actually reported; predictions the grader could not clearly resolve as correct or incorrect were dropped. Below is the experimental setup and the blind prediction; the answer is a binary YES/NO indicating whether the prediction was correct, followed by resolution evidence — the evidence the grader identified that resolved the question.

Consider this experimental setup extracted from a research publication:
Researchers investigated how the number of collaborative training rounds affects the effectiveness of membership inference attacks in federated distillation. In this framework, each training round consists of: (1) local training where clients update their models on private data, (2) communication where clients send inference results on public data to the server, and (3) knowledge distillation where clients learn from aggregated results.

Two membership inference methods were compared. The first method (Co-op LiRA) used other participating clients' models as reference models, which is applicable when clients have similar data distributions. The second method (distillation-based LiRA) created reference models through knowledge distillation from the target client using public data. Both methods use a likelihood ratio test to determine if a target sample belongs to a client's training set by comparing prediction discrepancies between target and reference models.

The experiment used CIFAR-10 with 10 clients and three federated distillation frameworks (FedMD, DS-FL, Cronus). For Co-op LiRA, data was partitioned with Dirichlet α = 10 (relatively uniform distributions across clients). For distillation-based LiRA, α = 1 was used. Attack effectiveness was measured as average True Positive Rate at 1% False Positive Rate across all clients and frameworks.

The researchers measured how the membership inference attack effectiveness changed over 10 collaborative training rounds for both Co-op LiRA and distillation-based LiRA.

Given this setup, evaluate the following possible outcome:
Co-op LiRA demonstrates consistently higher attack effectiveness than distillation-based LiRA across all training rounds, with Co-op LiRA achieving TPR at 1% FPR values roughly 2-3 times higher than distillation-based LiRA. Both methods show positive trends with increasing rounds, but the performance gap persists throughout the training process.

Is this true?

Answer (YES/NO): NO